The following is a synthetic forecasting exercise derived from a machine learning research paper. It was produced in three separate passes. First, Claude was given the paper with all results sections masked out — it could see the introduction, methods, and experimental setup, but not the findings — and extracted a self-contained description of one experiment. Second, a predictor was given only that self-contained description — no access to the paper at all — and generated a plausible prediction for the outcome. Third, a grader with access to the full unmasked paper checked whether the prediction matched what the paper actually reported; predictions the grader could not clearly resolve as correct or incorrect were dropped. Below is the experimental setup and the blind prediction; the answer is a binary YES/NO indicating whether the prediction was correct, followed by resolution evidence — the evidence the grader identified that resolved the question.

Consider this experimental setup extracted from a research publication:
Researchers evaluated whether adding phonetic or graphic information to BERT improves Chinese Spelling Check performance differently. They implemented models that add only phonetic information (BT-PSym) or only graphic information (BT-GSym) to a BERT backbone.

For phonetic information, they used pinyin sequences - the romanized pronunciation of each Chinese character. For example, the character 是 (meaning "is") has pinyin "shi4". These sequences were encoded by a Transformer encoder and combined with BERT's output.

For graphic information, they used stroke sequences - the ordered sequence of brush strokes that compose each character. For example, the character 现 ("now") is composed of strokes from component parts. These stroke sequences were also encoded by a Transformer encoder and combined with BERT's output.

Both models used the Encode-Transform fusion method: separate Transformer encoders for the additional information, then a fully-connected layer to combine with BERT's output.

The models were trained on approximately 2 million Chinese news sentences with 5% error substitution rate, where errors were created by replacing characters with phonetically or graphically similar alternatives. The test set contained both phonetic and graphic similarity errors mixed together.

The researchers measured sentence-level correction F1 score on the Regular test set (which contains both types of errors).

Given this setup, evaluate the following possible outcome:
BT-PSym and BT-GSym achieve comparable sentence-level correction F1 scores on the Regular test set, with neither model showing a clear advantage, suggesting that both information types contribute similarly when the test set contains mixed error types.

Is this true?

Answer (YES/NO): NO